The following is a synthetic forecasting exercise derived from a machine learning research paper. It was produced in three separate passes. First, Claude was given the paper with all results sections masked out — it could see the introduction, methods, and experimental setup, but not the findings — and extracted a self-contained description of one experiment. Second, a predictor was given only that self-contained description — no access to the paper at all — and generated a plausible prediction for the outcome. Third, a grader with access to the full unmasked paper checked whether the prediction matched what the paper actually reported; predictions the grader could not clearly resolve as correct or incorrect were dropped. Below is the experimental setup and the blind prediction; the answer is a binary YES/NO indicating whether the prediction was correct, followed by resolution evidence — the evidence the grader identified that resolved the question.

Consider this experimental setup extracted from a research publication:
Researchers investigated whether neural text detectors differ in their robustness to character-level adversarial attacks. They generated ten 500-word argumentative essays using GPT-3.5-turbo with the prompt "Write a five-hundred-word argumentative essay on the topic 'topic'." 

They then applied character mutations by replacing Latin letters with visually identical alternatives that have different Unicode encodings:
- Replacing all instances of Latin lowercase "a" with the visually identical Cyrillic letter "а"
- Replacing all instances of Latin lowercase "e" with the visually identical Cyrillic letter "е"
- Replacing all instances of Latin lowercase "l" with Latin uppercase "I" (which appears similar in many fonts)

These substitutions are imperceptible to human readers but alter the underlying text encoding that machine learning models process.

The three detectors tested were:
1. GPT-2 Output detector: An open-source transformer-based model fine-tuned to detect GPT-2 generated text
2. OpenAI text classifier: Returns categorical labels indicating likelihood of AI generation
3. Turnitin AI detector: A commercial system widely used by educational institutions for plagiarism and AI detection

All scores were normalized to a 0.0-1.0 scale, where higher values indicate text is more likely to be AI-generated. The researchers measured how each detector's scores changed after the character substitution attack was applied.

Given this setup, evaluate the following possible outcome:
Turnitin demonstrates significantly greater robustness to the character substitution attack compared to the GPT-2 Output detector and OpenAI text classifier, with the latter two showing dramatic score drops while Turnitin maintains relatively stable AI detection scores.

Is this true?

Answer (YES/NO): NO